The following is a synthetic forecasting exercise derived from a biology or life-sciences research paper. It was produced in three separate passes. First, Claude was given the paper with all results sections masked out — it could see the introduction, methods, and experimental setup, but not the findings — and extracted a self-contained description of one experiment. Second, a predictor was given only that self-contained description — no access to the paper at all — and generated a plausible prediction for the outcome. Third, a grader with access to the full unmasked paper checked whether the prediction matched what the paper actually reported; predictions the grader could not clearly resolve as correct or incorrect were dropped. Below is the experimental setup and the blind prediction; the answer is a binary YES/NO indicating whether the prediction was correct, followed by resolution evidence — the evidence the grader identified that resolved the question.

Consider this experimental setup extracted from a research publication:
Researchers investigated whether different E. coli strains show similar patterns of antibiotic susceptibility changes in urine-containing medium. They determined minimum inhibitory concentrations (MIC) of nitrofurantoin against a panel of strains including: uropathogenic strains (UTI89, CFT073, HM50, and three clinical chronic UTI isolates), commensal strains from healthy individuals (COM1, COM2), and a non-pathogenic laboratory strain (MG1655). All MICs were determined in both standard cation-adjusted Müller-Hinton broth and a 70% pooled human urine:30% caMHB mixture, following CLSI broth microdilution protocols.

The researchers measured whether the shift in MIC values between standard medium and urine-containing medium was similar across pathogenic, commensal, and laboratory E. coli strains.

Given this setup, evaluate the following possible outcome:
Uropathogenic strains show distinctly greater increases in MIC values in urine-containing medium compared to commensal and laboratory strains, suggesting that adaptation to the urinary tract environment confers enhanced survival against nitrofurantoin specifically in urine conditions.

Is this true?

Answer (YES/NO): NO